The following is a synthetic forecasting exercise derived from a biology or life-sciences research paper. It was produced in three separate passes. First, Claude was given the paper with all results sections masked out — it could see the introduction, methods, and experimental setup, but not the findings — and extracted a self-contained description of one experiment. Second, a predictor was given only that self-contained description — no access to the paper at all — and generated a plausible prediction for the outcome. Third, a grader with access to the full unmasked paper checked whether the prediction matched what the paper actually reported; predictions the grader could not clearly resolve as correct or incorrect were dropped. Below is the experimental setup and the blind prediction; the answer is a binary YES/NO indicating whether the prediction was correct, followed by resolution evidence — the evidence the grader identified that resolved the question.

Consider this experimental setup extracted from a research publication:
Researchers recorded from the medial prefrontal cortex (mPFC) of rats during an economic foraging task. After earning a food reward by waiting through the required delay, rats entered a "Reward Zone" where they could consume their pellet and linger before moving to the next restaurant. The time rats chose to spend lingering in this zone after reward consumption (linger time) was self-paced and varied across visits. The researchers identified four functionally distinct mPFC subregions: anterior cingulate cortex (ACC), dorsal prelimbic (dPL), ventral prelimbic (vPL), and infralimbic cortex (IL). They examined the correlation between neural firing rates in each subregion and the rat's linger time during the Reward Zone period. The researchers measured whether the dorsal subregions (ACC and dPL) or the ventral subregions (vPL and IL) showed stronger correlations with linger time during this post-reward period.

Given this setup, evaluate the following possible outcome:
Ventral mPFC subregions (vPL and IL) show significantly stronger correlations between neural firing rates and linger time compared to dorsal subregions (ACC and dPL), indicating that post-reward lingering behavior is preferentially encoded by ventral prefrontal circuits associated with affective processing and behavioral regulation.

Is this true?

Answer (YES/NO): NO